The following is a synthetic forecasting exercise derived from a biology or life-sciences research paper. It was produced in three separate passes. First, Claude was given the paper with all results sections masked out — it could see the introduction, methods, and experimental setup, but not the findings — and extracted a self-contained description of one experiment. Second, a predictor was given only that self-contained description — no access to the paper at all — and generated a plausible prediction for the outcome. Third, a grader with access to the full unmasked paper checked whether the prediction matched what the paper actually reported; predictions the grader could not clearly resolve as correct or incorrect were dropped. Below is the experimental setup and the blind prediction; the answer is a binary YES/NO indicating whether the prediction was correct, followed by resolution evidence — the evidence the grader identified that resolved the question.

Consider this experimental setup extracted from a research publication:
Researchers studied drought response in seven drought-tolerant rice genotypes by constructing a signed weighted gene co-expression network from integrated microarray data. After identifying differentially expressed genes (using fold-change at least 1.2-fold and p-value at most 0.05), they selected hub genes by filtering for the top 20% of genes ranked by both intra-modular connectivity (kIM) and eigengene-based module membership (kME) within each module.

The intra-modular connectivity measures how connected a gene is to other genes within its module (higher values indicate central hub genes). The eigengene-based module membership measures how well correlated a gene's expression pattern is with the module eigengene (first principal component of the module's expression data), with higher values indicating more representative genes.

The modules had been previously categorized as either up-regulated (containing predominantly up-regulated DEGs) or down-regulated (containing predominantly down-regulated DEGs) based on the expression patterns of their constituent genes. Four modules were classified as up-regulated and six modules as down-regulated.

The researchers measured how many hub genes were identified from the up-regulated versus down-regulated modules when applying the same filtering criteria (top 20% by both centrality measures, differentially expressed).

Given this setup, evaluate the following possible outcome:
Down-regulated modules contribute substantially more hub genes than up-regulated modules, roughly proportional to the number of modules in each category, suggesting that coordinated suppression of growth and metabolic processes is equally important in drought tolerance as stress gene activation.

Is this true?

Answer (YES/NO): NO